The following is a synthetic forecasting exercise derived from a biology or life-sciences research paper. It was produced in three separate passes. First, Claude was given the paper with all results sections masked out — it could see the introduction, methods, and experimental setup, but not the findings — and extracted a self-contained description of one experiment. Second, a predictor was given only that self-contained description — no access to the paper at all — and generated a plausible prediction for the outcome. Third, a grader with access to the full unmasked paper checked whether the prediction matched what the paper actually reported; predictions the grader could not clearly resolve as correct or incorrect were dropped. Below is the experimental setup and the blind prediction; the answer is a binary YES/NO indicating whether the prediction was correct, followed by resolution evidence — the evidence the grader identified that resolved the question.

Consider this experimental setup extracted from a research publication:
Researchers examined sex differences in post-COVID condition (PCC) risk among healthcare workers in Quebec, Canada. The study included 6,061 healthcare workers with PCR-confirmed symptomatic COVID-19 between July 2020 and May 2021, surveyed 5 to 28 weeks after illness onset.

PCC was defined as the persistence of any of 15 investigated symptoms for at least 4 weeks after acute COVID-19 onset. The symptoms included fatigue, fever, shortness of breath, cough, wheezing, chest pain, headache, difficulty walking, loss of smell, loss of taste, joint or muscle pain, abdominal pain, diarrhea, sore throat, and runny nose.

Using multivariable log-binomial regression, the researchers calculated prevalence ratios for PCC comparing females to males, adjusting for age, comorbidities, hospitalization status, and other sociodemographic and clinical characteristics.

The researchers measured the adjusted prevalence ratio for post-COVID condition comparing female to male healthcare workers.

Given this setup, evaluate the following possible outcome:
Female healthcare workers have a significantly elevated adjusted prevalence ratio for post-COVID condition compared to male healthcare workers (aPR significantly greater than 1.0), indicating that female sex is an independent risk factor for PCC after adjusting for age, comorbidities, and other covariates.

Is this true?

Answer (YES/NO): YES